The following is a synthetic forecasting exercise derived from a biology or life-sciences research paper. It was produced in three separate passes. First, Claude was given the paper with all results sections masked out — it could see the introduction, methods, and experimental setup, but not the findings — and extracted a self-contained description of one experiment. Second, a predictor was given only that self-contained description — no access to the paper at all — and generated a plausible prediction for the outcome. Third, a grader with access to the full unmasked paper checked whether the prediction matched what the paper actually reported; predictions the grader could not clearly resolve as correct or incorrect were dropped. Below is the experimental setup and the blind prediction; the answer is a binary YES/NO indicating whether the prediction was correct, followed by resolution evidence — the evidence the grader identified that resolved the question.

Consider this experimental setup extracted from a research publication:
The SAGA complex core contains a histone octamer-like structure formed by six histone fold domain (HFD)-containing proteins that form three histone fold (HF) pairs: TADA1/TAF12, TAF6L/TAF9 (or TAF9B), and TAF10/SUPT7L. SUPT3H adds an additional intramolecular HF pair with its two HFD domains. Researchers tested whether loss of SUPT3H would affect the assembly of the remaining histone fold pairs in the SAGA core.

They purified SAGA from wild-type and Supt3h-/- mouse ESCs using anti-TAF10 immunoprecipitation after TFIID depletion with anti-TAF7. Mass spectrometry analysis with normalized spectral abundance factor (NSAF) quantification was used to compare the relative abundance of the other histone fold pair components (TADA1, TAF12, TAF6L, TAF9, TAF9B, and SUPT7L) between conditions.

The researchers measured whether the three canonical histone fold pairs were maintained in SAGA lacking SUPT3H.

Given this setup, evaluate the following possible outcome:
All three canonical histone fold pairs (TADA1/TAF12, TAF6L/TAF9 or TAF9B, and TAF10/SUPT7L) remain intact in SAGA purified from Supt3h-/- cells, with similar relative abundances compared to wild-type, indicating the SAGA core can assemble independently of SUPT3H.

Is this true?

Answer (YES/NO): YES